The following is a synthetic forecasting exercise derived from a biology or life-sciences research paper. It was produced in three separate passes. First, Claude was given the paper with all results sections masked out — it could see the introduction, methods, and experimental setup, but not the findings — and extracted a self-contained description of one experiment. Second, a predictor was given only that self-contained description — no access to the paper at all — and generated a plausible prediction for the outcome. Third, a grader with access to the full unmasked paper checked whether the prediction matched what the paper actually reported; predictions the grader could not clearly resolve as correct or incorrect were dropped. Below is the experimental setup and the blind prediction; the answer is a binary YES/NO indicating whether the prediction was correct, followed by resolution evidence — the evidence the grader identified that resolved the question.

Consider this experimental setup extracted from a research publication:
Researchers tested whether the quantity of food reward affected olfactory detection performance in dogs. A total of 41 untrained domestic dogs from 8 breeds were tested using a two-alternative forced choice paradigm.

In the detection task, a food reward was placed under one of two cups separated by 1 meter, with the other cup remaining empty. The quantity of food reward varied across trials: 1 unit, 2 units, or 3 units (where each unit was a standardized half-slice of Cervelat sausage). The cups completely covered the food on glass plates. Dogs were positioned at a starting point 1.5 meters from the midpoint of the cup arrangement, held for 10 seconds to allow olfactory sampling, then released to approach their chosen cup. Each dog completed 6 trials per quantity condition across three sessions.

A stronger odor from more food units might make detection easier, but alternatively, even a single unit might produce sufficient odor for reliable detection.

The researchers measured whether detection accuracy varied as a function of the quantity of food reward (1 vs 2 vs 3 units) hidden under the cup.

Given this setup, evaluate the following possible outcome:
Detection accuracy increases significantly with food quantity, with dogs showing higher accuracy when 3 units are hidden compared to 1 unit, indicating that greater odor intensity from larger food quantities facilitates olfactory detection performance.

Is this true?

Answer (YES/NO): NO